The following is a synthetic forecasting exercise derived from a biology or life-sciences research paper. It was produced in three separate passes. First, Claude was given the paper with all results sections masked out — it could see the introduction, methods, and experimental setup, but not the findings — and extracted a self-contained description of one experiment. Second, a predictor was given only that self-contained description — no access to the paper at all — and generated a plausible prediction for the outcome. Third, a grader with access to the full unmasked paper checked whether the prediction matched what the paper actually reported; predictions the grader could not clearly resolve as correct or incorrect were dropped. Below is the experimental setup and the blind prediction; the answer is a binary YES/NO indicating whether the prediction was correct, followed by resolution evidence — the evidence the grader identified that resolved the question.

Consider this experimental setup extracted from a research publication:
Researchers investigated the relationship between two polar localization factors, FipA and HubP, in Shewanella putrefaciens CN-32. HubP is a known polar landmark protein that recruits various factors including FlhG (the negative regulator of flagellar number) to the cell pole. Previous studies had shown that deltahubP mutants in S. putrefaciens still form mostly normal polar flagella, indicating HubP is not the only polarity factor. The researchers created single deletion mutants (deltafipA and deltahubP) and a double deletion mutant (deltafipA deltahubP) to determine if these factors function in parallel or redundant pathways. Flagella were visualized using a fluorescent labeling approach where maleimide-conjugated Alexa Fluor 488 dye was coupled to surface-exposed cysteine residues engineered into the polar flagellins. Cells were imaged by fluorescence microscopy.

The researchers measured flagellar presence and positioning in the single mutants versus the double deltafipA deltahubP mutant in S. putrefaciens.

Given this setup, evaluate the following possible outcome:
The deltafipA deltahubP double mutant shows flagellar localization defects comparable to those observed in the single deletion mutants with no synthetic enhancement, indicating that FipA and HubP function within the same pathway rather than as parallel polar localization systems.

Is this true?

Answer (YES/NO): NO